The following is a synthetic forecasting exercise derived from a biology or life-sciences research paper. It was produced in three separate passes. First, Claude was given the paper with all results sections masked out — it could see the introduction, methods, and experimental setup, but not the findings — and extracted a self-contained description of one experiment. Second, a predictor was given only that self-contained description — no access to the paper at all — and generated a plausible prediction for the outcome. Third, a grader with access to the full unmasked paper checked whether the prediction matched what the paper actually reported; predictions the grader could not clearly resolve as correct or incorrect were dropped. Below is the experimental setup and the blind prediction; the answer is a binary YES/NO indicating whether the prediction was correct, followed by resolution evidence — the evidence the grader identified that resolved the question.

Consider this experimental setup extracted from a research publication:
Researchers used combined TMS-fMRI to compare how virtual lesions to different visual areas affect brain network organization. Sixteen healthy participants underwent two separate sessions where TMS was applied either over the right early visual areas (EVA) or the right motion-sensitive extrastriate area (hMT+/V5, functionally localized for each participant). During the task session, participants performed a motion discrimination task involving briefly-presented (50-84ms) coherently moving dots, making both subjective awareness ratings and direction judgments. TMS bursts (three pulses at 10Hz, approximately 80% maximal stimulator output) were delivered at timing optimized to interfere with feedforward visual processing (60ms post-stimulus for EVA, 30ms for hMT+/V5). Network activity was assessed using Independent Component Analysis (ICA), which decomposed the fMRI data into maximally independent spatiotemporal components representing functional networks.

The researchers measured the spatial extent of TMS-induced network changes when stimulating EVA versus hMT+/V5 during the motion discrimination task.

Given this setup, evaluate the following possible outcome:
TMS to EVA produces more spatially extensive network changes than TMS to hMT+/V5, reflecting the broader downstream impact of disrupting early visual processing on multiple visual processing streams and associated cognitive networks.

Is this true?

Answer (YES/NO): NO